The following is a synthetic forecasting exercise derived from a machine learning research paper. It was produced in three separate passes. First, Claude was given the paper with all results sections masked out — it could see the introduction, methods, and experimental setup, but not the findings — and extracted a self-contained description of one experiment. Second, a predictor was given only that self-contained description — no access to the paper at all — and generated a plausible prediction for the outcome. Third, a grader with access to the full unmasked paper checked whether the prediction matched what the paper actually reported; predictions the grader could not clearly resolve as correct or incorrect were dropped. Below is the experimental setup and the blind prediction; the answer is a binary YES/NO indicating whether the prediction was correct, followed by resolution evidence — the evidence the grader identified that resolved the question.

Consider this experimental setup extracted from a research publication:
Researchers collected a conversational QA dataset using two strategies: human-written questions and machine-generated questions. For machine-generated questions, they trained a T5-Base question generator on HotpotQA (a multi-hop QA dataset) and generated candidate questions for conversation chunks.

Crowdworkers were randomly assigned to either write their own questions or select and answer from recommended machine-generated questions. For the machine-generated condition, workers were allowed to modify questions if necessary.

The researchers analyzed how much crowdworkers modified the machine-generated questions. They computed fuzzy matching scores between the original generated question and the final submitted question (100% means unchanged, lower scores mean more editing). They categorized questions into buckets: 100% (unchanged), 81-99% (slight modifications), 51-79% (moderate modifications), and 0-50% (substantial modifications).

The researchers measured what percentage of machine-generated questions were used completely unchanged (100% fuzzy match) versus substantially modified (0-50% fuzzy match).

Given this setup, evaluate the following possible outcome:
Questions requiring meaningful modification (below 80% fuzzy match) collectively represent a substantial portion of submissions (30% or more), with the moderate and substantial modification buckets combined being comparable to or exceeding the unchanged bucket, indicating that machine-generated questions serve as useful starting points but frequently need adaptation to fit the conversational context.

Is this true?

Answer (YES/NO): YES